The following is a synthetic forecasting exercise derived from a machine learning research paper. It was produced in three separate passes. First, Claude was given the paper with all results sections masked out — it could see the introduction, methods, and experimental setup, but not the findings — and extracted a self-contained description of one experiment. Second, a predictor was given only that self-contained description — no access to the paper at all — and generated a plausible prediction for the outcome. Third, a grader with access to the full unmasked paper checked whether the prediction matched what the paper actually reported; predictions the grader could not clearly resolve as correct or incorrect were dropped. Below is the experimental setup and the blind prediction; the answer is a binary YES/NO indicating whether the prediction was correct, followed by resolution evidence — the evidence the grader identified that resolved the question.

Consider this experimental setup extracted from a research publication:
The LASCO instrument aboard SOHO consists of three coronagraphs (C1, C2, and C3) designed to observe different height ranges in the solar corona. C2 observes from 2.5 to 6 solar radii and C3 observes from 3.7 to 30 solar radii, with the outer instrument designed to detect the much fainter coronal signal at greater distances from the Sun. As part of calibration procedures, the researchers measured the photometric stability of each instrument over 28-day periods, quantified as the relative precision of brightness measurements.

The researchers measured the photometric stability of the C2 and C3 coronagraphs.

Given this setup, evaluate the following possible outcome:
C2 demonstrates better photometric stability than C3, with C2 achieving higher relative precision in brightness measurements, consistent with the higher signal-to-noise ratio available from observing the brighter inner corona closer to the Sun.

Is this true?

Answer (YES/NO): YES